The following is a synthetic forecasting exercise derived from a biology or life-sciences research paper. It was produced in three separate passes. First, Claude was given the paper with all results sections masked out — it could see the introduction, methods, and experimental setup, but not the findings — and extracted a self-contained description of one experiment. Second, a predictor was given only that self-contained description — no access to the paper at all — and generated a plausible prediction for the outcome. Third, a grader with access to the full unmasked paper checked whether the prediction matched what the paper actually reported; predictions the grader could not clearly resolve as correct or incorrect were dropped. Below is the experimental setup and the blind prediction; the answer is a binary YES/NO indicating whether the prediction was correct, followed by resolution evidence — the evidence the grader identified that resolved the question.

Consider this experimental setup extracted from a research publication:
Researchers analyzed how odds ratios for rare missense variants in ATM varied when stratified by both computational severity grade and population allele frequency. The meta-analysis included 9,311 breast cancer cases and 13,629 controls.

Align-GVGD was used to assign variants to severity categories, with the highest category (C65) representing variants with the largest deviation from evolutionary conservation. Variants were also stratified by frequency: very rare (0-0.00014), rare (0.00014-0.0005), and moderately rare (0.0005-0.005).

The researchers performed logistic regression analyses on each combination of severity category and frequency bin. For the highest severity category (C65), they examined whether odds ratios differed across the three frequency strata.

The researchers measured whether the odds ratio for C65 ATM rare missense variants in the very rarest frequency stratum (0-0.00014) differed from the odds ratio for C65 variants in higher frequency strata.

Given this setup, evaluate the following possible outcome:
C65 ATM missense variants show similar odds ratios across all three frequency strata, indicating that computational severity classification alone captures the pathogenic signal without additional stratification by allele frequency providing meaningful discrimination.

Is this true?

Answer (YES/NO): NO